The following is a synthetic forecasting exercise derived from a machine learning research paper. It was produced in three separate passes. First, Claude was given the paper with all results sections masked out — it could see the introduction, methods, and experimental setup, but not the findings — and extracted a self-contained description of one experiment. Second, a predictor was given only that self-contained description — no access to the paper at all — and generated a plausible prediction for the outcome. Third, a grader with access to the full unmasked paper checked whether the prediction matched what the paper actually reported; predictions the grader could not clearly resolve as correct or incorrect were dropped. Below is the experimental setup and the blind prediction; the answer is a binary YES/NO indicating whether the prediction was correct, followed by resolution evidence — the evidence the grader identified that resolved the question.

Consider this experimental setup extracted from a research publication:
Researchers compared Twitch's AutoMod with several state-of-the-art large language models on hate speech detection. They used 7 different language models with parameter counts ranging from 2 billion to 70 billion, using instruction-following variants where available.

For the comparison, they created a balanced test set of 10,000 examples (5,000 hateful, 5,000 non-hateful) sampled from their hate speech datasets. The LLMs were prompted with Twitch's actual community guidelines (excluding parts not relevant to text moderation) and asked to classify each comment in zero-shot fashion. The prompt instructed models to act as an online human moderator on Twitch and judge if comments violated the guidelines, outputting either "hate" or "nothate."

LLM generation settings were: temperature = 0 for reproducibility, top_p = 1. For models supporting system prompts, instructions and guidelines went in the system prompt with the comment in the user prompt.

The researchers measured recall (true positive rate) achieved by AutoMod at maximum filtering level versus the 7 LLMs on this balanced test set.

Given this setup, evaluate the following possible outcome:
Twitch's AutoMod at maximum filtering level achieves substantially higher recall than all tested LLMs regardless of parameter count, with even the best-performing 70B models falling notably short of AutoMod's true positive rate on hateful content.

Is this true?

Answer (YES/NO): NO